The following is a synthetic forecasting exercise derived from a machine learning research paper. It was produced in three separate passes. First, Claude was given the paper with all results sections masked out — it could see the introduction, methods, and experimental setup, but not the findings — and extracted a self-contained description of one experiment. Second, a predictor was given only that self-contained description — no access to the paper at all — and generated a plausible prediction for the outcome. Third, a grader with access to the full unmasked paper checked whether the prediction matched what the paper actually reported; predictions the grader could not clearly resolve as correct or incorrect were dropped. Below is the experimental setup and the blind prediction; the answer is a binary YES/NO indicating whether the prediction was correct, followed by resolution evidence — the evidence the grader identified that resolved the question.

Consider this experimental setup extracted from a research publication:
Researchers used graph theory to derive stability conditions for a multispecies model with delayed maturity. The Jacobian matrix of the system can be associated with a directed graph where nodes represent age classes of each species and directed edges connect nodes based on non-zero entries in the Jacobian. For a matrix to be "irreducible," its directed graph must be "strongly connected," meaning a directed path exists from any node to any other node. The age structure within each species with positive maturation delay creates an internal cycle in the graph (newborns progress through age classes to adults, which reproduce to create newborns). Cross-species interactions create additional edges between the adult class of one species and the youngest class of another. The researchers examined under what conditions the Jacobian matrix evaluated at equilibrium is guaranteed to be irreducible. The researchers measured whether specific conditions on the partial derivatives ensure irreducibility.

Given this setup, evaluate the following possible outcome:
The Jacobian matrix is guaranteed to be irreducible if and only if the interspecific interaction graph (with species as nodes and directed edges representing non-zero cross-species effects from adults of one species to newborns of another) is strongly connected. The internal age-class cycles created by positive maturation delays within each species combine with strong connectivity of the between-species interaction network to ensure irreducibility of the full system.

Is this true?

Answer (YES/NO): NO